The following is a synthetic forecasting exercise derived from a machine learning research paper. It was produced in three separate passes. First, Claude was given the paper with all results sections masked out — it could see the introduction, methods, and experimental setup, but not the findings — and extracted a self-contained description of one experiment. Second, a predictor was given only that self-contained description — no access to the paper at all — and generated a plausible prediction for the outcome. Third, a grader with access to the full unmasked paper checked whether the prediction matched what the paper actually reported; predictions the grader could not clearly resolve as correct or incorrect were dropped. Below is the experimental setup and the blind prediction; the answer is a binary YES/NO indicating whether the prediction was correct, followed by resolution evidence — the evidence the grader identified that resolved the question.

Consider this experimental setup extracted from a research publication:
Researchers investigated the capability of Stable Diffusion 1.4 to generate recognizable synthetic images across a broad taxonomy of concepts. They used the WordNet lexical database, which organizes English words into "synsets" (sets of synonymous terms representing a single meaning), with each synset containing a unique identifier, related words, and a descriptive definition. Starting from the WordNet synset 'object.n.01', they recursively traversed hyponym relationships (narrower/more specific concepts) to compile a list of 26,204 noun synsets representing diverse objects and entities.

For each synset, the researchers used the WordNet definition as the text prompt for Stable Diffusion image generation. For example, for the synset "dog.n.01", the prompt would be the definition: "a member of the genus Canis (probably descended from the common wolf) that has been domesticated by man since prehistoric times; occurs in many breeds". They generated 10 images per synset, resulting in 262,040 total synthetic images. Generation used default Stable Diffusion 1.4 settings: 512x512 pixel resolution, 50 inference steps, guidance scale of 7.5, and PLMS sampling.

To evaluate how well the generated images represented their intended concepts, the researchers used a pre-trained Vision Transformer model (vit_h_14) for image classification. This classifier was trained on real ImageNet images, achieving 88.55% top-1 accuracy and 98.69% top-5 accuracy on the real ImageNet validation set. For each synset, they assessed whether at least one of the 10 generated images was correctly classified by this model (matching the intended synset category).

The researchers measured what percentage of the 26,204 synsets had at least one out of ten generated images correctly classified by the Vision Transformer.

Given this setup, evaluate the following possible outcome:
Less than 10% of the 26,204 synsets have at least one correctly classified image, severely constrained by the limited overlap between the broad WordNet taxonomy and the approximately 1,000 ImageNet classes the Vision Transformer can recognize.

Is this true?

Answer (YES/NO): YES